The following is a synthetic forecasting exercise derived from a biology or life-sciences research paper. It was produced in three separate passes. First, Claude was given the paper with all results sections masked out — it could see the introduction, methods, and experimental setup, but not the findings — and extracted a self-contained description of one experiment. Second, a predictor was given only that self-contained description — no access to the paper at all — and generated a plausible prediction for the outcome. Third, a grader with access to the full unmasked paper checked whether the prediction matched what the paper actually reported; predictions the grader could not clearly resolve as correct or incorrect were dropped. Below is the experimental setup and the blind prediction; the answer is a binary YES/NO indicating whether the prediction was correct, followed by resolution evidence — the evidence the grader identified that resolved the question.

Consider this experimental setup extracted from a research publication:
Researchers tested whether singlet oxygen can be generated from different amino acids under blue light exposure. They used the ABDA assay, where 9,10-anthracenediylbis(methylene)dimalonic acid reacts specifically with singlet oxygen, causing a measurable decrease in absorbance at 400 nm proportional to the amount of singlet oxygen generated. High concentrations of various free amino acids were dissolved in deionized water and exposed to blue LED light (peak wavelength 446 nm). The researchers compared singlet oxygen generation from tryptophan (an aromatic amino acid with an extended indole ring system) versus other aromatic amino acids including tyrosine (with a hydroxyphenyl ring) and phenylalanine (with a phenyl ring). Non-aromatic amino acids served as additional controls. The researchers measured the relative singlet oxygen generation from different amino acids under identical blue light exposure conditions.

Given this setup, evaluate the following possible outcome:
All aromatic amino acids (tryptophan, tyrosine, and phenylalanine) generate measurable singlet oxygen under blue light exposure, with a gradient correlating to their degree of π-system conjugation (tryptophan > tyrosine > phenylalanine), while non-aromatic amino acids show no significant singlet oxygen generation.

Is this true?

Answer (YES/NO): NO